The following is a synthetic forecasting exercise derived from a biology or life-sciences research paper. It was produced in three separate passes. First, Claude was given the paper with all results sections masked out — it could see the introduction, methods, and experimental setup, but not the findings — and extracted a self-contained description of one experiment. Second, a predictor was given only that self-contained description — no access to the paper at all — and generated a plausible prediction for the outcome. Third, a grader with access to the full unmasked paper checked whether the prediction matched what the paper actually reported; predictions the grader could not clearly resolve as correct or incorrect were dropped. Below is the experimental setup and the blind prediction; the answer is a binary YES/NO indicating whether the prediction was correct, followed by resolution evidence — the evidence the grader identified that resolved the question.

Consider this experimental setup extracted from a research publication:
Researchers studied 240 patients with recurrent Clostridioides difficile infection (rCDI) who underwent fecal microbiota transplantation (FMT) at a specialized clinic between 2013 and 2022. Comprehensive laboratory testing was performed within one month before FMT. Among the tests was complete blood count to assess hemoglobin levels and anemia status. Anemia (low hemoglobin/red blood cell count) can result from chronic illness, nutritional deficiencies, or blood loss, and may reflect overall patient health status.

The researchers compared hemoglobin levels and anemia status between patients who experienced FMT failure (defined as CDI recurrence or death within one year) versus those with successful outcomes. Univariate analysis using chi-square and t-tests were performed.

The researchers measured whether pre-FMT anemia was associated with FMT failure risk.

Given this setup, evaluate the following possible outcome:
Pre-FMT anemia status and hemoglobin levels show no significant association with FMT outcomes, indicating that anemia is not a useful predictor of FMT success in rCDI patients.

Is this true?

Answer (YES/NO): NO